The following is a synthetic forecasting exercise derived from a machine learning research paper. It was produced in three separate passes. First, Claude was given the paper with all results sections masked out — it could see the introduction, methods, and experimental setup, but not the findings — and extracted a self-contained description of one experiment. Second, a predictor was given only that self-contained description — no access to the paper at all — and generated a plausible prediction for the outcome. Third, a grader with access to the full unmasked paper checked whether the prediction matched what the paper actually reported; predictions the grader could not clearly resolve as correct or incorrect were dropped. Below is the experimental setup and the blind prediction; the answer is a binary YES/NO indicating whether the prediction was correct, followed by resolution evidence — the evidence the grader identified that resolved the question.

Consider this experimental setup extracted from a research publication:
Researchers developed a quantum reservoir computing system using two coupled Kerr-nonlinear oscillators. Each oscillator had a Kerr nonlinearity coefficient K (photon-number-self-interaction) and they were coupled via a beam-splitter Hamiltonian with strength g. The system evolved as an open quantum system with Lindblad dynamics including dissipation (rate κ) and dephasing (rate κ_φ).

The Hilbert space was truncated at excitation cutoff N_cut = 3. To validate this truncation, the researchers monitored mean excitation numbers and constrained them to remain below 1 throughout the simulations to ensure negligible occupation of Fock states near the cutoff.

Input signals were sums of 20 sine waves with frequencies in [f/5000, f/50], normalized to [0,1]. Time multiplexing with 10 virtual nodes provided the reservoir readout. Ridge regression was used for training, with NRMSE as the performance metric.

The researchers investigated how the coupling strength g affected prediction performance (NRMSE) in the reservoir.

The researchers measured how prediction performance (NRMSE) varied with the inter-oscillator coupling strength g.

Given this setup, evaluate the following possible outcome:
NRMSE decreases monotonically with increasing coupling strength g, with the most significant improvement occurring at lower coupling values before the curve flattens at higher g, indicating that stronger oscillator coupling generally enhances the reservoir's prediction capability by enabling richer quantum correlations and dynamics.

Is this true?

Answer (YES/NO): NO